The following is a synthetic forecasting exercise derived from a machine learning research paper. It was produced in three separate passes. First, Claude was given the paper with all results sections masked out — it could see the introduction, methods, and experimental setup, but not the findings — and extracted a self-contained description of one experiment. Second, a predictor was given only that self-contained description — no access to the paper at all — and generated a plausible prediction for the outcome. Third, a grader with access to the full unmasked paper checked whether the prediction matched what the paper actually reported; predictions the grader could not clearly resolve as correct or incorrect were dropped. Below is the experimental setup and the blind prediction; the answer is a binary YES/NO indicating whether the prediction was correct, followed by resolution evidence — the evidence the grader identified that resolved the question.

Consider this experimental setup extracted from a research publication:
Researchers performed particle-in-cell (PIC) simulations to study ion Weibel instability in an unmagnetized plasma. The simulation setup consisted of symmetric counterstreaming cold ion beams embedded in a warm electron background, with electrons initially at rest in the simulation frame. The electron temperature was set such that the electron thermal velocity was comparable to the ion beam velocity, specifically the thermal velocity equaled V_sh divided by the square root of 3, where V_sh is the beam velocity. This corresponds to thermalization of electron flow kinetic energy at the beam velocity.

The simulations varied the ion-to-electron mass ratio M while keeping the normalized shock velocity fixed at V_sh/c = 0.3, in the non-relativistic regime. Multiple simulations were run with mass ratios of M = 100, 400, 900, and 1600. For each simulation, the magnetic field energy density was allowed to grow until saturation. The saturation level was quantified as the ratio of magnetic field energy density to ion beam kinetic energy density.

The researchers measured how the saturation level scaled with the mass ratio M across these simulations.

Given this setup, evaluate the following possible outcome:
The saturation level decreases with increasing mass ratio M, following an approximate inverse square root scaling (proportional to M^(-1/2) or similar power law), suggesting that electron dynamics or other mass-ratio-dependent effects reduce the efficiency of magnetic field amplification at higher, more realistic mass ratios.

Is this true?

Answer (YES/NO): NO